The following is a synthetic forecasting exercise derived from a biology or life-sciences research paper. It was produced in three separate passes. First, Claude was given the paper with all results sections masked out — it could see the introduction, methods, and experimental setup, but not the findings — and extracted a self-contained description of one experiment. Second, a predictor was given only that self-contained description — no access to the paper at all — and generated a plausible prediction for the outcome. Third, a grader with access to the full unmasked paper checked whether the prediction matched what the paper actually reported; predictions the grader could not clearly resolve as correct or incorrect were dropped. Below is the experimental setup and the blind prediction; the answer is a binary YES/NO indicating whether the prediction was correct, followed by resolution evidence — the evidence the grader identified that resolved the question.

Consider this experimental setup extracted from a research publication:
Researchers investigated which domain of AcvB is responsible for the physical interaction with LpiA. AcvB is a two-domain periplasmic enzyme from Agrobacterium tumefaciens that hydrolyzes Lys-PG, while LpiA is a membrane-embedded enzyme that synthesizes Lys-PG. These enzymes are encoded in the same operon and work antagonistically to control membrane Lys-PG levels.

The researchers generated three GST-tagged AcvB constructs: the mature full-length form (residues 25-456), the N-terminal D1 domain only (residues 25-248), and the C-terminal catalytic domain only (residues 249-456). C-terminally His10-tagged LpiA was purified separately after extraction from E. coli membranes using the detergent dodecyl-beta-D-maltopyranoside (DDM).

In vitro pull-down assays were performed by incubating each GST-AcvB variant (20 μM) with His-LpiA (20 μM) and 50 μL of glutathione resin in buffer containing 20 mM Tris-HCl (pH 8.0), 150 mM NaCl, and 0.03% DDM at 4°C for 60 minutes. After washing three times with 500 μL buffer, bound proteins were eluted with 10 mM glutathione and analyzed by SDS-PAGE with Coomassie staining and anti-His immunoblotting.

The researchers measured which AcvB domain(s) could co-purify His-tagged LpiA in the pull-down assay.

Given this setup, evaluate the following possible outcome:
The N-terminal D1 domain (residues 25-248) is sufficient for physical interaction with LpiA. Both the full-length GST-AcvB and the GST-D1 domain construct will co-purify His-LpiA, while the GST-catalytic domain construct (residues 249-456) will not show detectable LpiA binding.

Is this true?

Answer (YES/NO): NO